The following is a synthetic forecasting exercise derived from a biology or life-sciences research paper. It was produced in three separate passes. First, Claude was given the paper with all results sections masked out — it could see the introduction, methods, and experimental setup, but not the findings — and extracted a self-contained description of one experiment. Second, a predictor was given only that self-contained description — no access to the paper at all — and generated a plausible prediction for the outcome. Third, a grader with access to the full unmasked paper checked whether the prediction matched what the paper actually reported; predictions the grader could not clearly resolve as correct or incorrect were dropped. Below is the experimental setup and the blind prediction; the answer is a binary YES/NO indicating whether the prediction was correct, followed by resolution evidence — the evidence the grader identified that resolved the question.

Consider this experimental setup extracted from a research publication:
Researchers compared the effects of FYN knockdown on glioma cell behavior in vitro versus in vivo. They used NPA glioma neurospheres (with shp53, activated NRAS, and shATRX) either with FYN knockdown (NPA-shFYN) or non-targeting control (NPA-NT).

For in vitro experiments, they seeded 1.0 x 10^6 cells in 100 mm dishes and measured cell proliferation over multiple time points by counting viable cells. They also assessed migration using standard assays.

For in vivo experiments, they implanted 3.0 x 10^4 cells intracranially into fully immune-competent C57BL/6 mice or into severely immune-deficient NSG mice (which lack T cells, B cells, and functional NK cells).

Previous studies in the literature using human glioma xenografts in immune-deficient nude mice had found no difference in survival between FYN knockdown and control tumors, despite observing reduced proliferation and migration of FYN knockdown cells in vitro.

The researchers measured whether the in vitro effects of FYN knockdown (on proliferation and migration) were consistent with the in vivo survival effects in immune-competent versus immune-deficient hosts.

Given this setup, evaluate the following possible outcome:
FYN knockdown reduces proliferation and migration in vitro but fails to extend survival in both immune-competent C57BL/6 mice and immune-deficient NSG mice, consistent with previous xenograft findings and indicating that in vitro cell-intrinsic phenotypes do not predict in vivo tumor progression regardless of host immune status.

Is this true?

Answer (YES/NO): NO